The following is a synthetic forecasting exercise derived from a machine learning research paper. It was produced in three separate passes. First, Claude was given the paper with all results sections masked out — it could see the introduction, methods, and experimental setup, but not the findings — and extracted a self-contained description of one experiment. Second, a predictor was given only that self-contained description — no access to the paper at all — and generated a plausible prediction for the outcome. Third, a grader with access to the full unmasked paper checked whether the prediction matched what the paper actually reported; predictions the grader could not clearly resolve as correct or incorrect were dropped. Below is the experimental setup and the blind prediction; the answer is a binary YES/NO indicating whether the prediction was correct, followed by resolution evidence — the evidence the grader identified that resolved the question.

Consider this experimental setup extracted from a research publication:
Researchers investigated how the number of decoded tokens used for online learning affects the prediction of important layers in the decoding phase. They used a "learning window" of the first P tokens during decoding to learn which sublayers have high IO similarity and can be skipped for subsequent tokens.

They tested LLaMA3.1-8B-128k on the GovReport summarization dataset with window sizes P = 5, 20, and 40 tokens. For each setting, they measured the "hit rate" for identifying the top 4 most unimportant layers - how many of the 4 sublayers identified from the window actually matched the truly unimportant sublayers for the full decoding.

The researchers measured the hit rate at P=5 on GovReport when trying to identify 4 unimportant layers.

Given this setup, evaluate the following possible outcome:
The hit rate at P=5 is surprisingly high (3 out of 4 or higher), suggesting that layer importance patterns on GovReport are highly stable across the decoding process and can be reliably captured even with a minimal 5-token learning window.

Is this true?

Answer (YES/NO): NO